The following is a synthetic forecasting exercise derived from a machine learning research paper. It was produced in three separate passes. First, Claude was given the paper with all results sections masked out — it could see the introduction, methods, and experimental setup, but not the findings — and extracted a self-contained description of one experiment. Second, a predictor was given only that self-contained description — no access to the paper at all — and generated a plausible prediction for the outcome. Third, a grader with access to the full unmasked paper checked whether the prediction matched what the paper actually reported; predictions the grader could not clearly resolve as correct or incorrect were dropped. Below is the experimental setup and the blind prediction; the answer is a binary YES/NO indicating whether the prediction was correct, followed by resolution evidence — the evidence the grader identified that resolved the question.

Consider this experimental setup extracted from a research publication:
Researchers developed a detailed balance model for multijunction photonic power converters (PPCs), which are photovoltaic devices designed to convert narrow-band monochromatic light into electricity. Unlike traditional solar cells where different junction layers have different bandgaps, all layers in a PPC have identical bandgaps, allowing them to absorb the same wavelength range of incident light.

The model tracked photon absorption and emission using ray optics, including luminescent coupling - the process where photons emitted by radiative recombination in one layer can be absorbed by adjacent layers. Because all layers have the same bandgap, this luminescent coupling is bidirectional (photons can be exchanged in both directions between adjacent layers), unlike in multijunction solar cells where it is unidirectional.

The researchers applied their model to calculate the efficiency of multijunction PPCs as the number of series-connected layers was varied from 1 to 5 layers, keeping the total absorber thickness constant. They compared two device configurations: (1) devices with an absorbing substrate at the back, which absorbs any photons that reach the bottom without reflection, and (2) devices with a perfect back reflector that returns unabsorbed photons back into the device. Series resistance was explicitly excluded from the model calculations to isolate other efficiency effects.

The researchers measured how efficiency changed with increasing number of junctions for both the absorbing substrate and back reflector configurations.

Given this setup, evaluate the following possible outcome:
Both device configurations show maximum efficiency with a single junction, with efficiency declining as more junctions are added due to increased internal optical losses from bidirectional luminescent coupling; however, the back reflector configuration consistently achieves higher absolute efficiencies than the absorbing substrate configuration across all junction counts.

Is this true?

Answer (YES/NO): NO